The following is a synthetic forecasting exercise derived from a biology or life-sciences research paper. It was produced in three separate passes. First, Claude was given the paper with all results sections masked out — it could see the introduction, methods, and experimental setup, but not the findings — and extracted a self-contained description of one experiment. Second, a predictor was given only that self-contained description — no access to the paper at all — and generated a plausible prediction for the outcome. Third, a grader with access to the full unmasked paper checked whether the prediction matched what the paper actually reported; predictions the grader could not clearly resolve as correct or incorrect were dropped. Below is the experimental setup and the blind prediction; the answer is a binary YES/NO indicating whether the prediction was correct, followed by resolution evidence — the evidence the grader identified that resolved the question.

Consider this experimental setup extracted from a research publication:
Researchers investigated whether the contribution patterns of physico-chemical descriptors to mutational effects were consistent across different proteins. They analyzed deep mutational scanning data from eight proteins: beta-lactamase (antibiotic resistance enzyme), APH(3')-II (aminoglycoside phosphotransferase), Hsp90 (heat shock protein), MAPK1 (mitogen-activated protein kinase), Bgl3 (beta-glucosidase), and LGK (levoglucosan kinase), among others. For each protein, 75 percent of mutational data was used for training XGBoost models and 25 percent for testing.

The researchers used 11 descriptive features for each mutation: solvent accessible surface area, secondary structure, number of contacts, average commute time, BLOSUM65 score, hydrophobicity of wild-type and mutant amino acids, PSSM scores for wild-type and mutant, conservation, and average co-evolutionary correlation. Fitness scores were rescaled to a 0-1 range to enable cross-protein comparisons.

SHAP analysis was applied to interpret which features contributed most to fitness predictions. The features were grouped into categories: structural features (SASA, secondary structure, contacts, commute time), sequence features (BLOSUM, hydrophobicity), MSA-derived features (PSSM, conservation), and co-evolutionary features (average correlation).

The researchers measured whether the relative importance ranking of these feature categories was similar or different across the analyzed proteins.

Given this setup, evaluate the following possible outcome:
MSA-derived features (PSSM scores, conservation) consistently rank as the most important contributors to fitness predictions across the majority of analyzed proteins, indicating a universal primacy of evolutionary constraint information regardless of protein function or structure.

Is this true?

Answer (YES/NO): NO